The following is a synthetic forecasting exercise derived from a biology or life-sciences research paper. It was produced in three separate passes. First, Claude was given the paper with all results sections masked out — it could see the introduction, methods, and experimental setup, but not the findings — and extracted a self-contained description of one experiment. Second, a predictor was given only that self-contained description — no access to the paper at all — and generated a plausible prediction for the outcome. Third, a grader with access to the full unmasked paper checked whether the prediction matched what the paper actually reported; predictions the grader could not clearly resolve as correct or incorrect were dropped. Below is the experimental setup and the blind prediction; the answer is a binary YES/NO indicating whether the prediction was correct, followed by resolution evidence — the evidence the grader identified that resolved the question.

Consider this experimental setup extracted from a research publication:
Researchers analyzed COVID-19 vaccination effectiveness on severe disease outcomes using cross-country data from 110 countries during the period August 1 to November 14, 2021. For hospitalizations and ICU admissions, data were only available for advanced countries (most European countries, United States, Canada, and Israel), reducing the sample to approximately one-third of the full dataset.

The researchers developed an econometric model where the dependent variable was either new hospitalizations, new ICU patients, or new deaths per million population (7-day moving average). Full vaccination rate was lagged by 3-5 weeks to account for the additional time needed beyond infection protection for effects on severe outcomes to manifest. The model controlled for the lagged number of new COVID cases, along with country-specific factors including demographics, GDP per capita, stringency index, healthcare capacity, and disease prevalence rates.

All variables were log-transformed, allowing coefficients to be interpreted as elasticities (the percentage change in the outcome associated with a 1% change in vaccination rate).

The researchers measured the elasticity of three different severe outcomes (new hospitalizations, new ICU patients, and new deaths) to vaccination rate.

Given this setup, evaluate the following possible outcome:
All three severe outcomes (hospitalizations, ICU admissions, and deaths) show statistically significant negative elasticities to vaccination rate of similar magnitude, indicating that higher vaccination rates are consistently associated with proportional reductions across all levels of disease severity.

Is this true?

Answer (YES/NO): NO